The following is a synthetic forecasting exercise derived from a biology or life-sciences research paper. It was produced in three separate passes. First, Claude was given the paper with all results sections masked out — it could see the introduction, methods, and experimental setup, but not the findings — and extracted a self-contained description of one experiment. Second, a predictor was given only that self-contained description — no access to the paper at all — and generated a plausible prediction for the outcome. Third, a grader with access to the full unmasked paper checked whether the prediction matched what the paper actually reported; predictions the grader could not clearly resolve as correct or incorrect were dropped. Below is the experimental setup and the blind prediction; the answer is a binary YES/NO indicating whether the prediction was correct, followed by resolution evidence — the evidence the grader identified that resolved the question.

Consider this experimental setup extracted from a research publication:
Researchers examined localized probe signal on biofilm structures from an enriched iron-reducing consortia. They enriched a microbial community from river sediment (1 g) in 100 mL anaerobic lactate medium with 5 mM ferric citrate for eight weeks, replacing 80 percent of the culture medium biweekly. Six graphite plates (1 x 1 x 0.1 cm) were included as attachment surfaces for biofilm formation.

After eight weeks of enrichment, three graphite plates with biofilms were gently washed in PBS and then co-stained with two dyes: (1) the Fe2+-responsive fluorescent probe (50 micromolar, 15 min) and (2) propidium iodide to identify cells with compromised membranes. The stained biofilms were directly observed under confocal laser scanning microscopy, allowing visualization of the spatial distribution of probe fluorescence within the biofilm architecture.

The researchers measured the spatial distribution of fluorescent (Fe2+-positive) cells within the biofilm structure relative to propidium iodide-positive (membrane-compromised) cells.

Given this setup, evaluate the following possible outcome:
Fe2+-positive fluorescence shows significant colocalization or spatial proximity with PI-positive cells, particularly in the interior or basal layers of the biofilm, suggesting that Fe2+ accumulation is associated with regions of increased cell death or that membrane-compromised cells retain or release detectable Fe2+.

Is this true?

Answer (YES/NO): NO